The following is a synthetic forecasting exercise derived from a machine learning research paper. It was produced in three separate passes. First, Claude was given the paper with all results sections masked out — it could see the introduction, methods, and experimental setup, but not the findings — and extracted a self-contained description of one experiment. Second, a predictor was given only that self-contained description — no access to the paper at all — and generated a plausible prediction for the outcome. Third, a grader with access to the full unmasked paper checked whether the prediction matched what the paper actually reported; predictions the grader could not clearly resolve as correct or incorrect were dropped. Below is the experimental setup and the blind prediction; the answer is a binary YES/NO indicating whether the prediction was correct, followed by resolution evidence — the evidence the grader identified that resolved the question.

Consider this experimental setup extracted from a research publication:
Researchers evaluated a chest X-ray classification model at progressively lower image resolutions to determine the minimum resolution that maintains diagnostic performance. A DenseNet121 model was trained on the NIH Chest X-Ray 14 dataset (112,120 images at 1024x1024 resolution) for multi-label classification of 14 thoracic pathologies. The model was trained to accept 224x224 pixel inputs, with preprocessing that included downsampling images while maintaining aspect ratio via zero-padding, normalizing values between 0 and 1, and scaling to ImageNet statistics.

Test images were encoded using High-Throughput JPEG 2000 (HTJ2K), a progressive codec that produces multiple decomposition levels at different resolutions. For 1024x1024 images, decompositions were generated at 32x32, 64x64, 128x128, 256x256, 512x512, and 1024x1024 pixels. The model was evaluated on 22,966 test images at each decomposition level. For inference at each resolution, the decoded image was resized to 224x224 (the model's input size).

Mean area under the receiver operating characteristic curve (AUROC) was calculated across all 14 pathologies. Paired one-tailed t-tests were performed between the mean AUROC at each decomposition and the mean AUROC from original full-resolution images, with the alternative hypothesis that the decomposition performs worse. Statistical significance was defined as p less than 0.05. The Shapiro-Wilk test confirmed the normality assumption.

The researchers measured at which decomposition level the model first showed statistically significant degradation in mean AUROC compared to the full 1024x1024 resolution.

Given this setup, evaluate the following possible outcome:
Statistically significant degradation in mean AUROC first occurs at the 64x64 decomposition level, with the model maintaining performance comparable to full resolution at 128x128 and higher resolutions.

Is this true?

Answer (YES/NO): NO